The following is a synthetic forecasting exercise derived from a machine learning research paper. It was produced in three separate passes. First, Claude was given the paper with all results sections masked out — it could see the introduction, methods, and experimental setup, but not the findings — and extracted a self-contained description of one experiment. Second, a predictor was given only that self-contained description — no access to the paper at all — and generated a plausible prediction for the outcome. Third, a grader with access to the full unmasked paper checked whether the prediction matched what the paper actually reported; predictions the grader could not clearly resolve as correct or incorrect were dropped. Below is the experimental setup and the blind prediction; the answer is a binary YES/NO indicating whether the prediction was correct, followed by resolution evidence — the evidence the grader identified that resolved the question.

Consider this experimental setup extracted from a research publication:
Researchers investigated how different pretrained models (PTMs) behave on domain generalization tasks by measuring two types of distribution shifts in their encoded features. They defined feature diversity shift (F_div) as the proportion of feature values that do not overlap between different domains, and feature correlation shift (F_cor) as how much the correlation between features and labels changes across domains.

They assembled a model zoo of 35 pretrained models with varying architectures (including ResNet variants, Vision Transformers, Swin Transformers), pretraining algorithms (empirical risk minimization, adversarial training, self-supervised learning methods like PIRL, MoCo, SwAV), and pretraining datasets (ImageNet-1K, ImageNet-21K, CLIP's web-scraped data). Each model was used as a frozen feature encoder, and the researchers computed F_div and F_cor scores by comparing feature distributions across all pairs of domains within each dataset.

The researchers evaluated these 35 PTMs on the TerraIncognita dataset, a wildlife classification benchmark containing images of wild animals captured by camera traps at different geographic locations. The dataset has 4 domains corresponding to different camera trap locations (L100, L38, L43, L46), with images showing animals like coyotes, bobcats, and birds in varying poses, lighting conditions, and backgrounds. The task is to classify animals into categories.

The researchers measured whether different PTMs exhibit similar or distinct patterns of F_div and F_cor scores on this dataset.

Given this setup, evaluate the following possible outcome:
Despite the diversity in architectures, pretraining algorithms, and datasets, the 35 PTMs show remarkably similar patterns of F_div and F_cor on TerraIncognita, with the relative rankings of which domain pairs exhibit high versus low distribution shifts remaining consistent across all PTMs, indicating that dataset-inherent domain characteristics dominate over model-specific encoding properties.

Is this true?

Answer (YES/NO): NO